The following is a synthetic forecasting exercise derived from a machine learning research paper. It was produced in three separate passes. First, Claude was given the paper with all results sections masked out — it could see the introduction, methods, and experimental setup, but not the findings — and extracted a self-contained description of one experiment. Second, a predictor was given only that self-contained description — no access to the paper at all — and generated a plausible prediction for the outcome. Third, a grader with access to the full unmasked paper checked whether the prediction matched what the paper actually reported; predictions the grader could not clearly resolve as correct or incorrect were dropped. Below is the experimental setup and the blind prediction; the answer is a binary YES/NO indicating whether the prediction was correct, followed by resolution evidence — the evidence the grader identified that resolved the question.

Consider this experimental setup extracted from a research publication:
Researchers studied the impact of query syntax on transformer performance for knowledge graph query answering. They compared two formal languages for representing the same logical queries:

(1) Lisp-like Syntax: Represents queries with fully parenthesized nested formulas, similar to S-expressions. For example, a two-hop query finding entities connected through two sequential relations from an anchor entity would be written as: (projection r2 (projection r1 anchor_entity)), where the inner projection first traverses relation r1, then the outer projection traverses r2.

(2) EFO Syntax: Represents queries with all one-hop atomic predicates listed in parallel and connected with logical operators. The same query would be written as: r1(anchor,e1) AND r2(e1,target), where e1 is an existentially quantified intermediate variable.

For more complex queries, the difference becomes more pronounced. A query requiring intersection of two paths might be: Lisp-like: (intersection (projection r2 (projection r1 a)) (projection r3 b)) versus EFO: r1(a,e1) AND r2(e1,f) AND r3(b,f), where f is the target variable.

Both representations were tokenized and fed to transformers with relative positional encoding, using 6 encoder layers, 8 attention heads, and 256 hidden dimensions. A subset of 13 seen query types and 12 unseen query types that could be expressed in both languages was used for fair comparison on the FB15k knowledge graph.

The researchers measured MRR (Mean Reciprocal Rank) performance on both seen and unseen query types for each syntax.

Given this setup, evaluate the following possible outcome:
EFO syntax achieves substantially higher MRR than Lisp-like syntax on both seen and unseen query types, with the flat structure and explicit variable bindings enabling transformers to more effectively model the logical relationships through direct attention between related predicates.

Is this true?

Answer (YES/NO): NO